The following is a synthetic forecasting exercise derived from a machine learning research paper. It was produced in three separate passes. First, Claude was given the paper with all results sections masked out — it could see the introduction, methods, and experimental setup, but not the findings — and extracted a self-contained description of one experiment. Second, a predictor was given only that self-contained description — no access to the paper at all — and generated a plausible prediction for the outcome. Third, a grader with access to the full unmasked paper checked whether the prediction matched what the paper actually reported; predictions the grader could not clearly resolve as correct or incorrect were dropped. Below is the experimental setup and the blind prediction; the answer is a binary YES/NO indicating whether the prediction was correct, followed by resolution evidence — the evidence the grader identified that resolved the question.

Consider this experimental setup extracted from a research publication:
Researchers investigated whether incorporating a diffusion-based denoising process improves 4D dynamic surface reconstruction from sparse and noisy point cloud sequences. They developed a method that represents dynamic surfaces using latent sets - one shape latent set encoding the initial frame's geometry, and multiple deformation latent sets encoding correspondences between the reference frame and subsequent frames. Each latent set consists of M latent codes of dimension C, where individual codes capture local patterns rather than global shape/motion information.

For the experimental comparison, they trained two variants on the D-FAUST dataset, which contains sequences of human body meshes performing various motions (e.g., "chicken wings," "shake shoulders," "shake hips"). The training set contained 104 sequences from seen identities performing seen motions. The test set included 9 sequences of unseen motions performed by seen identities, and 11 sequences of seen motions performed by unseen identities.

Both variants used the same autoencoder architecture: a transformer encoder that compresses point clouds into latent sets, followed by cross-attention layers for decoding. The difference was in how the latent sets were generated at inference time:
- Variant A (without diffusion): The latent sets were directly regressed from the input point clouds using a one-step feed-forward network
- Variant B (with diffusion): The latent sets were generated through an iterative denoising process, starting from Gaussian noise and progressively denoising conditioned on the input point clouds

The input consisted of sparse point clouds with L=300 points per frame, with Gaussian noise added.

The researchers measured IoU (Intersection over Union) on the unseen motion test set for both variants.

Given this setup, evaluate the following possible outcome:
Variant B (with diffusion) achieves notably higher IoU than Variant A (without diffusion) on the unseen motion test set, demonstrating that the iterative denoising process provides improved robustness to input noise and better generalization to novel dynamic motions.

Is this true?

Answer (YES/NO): YES